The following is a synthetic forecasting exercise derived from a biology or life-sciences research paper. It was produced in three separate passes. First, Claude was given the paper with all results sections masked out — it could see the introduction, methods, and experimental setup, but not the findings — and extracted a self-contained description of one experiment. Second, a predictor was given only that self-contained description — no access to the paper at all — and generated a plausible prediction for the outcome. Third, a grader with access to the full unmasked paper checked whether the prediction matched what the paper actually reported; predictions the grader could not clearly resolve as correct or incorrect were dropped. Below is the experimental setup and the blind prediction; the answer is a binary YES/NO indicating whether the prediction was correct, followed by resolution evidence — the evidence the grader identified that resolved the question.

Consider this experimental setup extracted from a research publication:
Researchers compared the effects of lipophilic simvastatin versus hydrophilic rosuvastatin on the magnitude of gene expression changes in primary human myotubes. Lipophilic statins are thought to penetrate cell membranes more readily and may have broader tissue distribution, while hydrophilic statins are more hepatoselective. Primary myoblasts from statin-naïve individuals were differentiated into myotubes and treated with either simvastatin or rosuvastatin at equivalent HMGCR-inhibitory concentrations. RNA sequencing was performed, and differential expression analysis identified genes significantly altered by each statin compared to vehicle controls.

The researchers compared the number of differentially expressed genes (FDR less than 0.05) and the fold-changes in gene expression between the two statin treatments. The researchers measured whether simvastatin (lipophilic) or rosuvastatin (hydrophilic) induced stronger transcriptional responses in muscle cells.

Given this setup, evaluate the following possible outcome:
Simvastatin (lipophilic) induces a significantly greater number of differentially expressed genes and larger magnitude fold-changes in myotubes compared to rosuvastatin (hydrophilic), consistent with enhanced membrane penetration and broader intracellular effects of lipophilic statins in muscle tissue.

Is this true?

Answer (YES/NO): YES